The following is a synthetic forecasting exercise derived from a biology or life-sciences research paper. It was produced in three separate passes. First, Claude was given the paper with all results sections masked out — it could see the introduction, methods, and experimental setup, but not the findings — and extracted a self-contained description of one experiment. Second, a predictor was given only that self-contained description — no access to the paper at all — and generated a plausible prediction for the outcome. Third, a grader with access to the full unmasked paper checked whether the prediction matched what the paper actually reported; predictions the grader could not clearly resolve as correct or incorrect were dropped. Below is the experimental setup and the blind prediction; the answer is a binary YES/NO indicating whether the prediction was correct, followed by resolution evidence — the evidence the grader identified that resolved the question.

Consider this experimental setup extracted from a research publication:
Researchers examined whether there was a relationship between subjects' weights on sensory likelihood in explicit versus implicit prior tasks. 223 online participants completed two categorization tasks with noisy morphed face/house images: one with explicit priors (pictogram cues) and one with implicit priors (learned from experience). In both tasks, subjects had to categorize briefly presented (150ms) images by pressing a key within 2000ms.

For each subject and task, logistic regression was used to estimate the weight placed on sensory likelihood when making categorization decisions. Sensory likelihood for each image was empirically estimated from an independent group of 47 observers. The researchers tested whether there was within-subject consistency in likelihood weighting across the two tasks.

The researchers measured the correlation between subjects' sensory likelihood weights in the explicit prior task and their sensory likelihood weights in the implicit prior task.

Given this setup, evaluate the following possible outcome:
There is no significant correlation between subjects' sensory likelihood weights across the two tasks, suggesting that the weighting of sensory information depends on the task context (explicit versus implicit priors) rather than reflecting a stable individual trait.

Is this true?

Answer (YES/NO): NO